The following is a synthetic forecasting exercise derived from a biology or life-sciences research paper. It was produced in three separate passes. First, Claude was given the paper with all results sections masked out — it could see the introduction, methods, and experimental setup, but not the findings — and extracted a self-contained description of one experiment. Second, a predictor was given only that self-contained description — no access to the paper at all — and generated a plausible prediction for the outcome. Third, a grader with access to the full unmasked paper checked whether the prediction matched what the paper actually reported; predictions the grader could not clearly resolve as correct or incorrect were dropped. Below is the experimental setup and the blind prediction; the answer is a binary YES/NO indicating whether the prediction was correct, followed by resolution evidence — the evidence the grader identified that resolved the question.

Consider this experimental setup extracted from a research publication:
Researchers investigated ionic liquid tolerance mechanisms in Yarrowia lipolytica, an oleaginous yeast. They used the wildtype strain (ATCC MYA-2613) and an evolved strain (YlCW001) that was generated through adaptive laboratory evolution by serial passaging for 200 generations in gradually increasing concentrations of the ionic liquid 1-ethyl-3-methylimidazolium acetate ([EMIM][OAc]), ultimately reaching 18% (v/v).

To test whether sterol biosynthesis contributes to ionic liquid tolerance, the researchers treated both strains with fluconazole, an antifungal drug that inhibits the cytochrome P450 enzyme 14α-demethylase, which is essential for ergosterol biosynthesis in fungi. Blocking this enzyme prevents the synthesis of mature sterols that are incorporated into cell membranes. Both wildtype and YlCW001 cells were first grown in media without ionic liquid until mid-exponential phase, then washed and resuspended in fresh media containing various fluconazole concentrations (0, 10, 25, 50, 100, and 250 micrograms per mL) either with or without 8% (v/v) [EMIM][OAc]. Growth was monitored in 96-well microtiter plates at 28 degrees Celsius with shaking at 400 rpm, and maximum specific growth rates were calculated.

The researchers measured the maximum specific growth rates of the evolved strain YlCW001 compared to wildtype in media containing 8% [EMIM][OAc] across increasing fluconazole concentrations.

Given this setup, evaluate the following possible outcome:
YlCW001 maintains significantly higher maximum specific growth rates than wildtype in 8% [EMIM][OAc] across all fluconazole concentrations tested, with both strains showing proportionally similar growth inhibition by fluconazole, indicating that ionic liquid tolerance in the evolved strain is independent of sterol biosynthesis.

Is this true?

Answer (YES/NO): NO